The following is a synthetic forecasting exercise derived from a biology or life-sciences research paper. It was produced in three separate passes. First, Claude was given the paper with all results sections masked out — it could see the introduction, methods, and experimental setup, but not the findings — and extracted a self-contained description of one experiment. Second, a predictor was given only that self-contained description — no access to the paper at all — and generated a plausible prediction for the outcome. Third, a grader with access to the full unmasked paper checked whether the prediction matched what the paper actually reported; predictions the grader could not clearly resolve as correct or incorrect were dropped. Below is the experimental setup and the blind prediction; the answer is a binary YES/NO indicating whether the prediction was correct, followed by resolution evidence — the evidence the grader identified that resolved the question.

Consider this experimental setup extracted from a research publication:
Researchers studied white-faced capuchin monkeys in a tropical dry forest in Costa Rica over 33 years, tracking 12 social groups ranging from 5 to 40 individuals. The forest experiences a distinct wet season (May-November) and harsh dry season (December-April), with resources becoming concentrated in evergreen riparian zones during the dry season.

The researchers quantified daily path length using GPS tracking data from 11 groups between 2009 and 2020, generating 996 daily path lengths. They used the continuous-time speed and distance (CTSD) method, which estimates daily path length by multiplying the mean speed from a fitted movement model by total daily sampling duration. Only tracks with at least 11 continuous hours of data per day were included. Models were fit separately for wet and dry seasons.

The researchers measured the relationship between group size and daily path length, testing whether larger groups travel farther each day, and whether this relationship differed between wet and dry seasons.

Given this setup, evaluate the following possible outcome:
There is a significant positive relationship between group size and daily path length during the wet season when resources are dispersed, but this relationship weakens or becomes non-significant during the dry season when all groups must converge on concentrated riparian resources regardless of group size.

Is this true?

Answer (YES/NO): NO